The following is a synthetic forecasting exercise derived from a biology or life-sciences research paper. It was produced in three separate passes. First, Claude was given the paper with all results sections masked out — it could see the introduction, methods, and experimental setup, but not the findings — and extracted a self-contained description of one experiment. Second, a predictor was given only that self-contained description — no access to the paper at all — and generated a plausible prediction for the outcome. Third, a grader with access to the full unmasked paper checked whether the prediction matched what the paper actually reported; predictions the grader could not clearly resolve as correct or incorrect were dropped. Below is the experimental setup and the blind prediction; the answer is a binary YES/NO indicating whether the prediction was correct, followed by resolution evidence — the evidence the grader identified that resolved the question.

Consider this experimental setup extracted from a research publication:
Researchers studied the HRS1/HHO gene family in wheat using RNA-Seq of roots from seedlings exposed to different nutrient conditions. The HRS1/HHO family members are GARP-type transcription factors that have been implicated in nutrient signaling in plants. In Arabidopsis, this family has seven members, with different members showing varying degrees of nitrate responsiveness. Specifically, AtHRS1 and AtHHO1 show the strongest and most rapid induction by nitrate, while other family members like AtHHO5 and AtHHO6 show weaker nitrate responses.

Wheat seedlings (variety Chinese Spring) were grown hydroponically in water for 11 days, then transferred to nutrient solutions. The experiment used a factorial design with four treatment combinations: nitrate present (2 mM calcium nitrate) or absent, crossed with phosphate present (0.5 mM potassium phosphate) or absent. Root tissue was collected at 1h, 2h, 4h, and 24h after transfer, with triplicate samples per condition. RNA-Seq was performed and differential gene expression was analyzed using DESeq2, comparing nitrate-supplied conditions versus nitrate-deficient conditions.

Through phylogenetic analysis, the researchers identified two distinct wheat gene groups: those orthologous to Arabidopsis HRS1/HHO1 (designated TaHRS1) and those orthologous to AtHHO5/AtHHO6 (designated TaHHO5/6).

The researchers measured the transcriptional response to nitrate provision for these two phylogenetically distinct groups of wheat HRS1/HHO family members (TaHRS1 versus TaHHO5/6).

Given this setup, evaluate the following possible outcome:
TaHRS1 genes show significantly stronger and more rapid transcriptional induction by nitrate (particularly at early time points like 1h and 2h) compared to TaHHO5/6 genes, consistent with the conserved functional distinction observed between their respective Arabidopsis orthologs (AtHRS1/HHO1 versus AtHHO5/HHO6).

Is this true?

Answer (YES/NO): NO